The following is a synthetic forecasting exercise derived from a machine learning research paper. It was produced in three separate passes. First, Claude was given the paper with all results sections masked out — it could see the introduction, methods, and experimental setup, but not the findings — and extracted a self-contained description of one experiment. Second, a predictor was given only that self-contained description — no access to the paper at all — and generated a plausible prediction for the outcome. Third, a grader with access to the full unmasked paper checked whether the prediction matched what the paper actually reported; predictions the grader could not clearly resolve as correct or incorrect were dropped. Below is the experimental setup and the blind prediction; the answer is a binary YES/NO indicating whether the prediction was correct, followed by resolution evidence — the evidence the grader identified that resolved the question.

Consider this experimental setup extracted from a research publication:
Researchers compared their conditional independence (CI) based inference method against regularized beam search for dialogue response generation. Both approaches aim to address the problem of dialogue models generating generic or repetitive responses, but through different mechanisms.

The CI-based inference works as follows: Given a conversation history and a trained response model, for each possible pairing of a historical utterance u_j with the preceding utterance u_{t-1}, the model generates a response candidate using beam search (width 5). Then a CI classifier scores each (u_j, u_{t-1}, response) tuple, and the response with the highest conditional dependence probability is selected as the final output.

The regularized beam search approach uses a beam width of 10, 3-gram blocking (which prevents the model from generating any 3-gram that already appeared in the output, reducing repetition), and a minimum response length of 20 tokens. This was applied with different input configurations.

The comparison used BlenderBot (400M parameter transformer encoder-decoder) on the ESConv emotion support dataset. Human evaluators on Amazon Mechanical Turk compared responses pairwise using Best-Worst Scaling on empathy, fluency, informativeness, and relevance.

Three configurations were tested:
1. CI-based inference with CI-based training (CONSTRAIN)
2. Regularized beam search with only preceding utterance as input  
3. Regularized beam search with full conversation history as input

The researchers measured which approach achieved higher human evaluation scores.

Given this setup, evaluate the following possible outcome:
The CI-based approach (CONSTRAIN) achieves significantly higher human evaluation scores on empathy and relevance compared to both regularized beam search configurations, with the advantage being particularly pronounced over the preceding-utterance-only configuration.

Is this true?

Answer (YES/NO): NO